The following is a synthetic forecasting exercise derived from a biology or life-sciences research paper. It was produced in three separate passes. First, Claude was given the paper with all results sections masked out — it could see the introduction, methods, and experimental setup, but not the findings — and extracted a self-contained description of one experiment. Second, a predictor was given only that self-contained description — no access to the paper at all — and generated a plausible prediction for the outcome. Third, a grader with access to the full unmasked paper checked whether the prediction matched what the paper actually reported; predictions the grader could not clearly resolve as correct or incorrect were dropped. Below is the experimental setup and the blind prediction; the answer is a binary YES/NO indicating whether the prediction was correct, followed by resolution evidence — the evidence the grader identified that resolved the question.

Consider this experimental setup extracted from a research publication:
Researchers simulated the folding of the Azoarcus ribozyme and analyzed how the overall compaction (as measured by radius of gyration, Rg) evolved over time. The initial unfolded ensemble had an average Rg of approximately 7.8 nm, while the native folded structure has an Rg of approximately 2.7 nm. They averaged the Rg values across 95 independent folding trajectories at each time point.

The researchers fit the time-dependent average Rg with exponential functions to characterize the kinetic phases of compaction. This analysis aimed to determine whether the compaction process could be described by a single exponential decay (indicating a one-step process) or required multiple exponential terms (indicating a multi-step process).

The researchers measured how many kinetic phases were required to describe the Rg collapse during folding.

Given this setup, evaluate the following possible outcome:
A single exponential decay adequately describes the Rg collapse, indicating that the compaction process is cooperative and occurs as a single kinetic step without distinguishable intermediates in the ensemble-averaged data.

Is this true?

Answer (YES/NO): NO